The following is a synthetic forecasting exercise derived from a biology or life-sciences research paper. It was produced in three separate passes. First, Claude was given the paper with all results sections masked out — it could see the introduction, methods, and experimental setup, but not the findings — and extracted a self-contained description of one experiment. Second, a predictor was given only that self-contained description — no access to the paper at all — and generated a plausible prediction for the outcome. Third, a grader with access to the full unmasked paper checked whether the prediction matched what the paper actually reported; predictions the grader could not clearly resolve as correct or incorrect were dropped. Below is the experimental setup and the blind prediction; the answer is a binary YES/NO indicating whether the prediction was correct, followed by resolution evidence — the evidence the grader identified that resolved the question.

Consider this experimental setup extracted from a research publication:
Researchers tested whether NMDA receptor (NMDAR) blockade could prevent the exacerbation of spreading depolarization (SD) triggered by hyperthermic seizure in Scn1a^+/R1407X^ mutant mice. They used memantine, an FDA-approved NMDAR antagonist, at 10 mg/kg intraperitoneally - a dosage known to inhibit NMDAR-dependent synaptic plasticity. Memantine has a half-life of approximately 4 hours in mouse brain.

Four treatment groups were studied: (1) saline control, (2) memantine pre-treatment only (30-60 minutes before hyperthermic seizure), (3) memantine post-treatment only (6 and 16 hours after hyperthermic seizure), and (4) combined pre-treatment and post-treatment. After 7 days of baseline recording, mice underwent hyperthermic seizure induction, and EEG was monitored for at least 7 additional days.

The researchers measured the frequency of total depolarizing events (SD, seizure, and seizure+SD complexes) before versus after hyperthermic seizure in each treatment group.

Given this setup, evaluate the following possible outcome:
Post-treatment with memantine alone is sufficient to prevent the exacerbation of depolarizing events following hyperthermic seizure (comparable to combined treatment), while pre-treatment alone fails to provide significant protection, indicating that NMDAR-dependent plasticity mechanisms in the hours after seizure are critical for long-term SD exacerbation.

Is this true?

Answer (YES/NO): NO